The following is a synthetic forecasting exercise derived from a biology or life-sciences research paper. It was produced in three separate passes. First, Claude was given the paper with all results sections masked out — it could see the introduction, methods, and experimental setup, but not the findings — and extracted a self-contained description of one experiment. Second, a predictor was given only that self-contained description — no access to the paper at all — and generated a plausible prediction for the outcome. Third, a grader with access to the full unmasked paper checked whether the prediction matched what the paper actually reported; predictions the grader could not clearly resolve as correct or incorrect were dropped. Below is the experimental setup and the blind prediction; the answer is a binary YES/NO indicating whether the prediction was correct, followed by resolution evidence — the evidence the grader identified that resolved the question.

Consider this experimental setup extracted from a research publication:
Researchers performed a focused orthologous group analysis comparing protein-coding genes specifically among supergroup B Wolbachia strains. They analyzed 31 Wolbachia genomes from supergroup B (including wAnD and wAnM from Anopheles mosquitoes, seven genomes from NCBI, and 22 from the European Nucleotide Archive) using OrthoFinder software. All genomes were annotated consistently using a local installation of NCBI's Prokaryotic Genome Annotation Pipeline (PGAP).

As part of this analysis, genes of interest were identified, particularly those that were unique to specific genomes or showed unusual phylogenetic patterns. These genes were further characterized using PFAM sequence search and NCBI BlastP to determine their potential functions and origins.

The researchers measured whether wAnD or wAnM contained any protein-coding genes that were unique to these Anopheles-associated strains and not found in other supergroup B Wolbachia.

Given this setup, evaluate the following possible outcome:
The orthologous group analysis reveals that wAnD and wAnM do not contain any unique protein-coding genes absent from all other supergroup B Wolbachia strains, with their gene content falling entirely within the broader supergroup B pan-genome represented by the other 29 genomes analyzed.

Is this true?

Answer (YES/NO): NO